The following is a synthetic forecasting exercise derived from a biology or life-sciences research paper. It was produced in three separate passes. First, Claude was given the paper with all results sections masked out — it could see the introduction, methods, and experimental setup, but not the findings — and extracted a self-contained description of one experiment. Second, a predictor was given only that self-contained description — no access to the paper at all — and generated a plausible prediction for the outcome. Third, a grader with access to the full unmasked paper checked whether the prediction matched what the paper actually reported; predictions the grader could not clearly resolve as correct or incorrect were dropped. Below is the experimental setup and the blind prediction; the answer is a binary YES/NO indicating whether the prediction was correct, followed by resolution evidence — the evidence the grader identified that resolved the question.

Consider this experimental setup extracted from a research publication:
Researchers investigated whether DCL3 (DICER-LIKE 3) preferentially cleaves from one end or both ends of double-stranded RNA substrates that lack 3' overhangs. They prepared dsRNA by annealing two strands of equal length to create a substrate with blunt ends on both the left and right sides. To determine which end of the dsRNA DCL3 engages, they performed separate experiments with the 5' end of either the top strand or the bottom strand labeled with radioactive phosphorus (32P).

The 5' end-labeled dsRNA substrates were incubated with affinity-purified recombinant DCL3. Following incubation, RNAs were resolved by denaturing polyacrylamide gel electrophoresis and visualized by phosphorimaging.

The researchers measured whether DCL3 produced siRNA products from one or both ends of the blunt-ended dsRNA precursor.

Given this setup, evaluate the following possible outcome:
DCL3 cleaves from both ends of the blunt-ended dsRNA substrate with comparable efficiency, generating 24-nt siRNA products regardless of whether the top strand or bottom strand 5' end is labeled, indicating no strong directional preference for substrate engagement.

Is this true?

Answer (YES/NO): YES